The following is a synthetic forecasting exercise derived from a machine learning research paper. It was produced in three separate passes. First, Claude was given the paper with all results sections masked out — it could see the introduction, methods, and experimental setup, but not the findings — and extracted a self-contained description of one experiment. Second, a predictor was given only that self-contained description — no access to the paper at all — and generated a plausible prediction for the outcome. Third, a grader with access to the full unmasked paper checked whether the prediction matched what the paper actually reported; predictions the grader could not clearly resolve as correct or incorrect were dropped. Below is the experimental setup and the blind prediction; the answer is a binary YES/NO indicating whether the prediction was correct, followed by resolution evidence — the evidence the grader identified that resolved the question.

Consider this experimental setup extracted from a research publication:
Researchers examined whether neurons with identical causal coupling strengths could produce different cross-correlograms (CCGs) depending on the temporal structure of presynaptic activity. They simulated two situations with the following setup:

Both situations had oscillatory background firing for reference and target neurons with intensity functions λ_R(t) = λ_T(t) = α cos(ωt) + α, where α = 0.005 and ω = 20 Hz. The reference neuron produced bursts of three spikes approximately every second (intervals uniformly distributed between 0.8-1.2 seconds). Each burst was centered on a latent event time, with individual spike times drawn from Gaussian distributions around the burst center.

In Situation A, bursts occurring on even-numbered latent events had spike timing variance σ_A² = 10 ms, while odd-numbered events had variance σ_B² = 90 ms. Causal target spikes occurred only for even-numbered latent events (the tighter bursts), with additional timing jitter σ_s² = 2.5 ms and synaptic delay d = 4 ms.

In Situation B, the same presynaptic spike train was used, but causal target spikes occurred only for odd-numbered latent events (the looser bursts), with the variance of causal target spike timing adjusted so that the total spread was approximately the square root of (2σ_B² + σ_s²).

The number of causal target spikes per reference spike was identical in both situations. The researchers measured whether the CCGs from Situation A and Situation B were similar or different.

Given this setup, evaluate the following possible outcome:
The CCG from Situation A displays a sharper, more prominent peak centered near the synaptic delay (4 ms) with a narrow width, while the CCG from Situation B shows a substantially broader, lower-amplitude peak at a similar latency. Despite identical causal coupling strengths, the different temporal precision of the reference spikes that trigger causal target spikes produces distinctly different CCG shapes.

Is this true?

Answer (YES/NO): YES